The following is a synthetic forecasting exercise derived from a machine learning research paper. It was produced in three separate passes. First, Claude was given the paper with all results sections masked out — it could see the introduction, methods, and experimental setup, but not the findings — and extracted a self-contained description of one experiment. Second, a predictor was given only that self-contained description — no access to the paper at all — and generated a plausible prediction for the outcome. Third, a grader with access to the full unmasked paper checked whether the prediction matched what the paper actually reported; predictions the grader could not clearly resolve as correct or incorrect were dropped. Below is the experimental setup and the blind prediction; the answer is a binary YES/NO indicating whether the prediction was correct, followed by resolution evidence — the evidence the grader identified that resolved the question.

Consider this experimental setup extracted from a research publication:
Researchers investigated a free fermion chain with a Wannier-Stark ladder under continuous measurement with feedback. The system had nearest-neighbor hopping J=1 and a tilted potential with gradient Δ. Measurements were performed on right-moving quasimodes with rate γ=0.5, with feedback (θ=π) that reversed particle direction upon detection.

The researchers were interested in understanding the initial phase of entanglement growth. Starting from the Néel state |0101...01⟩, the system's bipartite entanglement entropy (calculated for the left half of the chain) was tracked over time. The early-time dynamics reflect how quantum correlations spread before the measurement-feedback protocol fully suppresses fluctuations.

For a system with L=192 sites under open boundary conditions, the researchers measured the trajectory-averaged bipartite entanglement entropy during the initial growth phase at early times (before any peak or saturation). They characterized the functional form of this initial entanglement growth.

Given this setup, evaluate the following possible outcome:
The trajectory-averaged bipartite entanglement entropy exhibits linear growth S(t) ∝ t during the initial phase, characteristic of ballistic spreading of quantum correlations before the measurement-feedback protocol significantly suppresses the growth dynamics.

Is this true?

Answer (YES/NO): NO